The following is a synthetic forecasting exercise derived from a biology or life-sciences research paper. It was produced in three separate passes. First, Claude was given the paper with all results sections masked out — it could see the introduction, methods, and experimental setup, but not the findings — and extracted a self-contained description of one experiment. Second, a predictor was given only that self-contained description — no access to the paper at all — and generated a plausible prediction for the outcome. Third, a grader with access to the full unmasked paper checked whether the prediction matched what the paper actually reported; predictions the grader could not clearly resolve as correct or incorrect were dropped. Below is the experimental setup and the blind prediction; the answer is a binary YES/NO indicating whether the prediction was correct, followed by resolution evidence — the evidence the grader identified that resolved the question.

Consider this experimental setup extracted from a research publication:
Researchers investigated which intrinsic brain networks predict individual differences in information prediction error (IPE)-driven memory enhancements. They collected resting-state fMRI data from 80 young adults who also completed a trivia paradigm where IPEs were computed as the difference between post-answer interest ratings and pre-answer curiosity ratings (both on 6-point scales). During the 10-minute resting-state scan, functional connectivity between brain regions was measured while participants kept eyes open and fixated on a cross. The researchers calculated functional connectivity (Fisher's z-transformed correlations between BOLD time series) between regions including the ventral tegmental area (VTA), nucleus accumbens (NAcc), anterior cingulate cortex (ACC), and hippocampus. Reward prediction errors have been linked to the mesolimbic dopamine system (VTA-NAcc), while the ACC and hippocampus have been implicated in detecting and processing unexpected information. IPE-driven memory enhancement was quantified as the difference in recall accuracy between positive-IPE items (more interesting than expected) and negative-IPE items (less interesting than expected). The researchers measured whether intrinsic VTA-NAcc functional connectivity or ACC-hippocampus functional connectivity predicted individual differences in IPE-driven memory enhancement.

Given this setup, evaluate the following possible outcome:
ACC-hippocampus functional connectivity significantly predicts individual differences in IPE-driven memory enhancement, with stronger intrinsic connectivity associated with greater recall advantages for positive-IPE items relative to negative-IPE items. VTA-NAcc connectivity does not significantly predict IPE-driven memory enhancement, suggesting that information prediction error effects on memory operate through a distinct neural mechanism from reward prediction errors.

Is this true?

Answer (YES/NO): YES